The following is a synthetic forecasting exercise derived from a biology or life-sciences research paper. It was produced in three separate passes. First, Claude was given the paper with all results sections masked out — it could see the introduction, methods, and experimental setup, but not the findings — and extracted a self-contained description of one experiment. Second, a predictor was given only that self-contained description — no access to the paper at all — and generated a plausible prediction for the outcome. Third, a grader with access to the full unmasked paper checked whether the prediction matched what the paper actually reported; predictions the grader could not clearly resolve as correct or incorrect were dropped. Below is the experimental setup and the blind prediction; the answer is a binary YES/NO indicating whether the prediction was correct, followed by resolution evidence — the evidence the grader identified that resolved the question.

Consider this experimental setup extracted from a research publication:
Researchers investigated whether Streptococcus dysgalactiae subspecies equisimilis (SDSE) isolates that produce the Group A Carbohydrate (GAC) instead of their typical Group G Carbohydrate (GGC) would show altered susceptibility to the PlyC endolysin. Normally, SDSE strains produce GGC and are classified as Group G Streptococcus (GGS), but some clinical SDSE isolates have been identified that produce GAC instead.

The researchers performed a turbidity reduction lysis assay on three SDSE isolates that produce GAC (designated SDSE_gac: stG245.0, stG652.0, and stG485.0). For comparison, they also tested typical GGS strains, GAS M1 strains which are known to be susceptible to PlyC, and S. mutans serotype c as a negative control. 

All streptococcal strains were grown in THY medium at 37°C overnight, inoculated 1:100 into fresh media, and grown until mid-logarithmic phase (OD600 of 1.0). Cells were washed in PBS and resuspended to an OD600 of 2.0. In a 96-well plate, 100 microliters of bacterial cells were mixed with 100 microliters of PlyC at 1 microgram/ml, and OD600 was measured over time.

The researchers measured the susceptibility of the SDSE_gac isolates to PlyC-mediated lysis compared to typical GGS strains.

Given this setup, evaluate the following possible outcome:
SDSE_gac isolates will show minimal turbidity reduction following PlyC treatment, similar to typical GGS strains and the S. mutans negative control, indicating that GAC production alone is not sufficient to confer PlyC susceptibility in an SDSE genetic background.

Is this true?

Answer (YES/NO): NO